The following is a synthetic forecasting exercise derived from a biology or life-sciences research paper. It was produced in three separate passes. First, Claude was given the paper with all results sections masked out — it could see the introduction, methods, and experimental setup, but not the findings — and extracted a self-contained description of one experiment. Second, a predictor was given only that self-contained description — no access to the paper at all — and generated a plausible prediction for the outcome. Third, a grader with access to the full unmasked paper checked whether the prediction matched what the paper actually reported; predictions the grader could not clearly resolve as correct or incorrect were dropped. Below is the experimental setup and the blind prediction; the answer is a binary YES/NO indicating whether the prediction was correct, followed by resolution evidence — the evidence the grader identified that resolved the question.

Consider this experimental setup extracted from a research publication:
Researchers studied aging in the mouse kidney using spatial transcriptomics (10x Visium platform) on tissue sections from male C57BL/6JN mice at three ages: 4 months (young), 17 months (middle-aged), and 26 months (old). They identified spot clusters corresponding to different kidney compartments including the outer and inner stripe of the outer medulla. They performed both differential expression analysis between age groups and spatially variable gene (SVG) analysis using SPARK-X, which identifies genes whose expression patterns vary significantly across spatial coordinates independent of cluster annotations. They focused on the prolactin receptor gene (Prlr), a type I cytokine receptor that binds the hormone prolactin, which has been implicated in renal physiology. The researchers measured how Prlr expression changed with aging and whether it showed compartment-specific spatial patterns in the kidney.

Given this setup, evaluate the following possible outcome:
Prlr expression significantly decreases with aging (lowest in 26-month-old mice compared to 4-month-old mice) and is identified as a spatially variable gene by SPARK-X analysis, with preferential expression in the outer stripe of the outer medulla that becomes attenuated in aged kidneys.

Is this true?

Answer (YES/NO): NO